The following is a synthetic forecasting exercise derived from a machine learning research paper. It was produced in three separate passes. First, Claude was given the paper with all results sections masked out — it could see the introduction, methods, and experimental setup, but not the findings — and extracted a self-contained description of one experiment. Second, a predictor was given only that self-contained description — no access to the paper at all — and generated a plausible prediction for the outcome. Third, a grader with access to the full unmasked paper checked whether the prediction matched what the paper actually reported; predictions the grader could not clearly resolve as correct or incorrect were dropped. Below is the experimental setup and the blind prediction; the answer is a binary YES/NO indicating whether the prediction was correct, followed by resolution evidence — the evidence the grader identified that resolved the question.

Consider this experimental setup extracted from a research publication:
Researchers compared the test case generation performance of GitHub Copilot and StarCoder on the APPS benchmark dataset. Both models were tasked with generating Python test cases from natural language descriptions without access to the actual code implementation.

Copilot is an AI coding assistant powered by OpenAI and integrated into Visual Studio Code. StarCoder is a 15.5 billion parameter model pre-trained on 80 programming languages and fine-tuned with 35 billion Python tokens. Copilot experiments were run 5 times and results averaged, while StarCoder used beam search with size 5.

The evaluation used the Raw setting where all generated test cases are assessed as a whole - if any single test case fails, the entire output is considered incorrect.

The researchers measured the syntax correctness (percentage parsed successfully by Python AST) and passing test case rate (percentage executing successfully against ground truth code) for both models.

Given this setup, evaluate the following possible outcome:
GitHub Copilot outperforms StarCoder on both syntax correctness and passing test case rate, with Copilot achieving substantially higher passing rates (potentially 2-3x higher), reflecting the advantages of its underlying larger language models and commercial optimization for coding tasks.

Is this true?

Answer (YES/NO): NO